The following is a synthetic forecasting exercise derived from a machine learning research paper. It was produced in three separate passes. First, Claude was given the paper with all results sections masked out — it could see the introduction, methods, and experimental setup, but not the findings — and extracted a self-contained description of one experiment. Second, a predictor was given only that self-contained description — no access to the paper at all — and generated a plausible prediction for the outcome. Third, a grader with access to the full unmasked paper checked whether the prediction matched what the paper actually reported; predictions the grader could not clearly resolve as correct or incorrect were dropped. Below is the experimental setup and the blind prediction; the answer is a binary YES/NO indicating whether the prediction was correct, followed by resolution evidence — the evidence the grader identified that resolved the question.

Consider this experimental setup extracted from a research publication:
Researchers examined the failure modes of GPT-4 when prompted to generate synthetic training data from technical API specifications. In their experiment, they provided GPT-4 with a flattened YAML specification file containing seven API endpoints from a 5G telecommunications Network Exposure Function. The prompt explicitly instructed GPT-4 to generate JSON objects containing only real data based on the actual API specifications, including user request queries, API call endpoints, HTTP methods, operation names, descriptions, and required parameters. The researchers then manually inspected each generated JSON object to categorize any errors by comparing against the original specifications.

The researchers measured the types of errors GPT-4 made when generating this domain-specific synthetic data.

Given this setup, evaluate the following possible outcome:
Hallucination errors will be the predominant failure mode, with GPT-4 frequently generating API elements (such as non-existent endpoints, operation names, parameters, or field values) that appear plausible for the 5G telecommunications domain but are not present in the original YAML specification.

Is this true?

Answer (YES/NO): YES